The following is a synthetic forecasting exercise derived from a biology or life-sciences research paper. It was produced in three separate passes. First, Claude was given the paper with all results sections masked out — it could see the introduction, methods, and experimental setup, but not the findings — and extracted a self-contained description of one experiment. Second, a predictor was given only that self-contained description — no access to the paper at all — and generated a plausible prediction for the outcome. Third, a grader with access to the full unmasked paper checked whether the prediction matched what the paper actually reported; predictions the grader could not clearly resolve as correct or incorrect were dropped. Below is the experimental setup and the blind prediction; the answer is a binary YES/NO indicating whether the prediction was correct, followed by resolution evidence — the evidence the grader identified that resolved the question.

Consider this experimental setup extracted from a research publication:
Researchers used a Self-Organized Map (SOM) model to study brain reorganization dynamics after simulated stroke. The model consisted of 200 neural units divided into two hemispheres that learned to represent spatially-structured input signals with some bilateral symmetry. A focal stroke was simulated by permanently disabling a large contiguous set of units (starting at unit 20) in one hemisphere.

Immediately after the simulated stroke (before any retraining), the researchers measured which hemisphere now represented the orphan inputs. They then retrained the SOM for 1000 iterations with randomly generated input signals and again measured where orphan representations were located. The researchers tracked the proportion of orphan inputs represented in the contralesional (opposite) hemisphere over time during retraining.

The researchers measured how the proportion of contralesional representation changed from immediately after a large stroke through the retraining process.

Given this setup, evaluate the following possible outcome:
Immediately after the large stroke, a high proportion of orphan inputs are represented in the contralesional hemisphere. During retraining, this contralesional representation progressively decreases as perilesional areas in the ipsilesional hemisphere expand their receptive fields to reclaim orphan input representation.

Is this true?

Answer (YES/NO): YES